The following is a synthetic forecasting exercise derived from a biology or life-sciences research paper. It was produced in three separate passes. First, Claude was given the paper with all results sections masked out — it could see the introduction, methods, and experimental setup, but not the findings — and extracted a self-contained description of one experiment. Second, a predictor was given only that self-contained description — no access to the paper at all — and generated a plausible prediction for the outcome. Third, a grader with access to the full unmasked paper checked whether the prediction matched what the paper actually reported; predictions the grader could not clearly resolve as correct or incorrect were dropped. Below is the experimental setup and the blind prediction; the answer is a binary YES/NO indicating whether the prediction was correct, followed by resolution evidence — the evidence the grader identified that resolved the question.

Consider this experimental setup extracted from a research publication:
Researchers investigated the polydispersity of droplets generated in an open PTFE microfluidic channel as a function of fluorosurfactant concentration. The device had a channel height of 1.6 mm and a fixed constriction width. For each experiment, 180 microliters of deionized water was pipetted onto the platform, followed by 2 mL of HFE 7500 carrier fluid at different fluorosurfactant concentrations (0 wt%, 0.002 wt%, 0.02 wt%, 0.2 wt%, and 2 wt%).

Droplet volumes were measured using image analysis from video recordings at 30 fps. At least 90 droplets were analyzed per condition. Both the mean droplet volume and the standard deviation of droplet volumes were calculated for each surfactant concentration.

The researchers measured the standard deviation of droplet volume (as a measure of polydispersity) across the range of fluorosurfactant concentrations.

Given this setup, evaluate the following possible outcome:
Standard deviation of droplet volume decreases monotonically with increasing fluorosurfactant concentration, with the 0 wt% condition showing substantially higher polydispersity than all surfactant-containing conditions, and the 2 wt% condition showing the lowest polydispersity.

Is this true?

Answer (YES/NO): NO